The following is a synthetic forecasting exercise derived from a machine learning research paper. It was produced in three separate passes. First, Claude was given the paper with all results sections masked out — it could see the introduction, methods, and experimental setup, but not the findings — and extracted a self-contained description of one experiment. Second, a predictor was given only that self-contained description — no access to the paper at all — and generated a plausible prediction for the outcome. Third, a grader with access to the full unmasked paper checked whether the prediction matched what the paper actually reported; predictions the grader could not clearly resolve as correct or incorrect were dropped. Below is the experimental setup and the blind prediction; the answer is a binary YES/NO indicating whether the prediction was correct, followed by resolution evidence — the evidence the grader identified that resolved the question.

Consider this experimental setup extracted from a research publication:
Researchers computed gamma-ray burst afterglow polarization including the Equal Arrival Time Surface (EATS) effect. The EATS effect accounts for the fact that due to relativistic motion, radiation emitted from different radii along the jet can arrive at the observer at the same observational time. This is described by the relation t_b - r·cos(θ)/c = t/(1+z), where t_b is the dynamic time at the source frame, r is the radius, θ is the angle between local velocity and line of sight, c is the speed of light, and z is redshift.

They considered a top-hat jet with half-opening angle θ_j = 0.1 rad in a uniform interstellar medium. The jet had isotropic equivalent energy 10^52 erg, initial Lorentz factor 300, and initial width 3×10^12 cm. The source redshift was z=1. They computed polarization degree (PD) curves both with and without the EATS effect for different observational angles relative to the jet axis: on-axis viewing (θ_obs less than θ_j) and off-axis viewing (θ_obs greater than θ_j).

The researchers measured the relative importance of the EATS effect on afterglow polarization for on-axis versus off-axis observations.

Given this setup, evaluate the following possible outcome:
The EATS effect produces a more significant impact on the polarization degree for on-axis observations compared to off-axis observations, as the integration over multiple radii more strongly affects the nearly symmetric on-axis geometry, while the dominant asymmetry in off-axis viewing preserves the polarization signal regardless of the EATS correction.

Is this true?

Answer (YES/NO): NO